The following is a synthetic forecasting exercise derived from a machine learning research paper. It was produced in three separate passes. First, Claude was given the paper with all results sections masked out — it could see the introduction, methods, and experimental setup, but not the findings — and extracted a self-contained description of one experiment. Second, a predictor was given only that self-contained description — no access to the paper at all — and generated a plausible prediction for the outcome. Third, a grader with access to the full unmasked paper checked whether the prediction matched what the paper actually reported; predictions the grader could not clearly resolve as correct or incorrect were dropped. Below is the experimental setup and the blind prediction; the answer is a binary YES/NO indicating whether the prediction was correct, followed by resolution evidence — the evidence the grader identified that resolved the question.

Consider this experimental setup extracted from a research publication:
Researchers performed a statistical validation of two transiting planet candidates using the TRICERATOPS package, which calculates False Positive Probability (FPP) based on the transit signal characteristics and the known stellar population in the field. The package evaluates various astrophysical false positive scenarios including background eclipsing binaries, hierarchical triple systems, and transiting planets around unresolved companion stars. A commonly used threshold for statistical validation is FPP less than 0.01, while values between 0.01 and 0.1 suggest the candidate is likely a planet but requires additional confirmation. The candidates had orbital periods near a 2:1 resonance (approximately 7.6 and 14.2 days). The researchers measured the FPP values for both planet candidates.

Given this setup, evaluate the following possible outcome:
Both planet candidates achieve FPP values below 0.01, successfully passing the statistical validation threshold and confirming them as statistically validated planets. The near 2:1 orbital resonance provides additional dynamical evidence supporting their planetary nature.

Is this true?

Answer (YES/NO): NO